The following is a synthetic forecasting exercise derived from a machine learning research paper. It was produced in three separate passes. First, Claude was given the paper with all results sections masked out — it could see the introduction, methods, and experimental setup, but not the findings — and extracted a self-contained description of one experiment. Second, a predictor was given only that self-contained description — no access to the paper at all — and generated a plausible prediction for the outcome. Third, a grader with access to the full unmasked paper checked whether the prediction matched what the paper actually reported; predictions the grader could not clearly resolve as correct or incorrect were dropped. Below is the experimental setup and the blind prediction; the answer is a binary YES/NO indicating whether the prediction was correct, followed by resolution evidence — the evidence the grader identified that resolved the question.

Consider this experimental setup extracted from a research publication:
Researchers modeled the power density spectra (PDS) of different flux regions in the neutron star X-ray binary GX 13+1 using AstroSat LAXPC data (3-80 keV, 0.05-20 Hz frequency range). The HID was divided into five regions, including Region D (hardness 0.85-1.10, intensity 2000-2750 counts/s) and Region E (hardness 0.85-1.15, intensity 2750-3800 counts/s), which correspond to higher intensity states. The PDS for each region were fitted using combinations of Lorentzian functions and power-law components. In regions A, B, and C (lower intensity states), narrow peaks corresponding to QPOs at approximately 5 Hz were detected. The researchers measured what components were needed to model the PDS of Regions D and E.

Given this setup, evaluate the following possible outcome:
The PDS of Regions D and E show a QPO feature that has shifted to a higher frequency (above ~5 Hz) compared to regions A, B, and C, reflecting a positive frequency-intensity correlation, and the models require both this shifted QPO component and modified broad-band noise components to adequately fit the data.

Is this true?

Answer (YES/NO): NO